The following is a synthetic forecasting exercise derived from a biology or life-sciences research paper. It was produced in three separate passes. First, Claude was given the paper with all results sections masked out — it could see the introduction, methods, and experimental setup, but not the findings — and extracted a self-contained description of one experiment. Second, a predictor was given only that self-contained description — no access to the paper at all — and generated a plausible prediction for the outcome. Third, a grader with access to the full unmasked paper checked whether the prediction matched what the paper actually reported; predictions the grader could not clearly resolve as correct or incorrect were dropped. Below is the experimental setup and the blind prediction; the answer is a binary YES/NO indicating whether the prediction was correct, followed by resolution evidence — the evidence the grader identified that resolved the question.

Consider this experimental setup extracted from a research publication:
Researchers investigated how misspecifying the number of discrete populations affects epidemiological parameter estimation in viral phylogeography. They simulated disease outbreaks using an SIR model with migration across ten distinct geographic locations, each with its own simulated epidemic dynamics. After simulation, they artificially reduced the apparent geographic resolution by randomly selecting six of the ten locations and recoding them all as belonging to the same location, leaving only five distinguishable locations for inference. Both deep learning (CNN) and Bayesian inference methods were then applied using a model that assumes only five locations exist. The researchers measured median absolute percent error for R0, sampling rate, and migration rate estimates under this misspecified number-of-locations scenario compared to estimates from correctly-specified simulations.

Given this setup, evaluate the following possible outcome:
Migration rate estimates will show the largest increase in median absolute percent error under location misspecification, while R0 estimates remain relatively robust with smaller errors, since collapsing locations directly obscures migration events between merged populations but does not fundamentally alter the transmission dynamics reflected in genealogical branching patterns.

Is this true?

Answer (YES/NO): YES